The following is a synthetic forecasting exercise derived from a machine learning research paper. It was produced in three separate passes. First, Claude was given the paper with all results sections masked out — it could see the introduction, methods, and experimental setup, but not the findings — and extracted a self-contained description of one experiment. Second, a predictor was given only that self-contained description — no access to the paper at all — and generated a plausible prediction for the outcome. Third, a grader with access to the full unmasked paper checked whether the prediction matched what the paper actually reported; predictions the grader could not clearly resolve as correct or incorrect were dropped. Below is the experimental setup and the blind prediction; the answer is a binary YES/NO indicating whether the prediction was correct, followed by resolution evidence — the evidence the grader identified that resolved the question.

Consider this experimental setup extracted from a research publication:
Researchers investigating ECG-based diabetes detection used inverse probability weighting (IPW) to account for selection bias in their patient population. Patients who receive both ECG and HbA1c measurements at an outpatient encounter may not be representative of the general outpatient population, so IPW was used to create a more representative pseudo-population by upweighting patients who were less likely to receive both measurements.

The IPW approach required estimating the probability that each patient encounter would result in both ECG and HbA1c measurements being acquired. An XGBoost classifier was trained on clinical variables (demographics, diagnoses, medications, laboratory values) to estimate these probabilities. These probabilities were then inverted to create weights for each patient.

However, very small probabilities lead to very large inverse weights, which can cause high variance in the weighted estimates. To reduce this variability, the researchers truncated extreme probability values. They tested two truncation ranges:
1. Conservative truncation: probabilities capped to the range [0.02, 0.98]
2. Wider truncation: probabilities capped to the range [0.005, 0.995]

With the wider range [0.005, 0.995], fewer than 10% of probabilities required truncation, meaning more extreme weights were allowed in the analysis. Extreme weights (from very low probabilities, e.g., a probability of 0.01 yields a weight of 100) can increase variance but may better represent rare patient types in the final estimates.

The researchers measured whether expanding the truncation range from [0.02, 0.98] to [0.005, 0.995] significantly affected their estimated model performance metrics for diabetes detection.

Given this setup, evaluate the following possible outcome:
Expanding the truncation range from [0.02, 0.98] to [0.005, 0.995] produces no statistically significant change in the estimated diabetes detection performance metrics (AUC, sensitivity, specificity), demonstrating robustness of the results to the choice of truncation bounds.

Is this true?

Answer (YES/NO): YES